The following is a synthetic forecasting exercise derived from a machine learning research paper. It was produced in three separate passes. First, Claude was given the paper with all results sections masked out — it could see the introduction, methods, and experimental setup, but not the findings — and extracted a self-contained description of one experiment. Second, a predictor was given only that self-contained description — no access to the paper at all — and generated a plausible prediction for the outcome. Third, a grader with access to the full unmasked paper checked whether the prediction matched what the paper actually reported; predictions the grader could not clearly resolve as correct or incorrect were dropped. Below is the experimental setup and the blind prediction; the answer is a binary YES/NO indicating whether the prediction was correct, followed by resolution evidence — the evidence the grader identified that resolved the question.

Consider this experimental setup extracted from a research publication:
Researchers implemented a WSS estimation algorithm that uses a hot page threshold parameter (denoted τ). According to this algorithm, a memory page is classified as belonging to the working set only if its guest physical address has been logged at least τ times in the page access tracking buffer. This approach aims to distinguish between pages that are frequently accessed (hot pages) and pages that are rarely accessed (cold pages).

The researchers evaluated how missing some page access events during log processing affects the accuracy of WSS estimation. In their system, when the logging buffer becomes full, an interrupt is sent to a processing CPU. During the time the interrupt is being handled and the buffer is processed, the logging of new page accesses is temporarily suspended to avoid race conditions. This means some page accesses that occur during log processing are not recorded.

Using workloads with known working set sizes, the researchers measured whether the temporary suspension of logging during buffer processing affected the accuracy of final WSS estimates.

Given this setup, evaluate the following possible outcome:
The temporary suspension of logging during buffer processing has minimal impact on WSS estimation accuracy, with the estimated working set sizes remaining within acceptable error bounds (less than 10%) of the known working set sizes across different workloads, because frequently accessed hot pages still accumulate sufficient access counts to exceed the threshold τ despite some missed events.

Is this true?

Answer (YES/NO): YES